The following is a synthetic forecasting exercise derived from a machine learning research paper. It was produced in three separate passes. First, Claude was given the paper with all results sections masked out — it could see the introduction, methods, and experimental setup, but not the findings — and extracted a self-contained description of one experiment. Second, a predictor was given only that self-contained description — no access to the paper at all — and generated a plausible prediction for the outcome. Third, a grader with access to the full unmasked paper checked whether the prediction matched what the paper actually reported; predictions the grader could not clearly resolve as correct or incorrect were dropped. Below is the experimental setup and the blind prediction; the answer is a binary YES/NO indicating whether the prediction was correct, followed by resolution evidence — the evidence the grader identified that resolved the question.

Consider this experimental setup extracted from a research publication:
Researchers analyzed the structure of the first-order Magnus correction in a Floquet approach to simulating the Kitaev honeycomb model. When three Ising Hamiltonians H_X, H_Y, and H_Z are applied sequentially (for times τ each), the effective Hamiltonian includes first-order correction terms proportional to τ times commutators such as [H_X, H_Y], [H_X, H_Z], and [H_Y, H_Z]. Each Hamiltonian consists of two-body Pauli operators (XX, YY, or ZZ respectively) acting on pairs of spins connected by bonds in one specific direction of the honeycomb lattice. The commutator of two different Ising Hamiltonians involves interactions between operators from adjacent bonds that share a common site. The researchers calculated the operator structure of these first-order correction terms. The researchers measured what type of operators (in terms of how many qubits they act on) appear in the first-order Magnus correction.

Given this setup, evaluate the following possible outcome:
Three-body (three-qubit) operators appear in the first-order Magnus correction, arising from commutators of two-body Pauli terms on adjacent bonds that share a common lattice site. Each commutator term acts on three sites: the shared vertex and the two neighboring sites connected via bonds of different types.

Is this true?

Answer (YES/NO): YES